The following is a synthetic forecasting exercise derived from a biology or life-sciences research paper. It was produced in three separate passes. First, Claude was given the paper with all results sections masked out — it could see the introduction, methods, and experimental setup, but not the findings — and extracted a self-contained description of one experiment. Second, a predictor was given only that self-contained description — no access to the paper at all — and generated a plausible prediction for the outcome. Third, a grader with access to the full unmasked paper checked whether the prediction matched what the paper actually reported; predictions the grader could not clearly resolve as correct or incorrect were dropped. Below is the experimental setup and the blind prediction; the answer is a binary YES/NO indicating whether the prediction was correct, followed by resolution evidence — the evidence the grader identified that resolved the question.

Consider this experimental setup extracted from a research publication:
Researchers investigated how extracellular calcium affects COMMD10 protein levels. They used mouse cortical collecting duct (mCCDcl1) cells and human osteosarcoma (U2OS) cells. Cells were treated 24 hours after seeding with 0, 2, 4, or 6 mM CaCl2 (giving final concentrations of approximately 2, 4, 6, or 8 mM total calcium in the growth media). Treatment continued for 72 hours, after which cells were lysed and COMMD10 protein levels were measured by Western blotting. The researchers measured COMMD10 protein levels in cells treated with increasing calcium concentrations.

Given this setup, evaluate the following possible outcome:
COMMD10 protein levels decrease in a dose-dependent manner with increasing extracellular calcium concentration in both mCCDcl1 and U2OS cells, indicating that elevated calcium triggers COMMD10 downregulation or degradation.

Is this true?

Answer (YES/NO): NO